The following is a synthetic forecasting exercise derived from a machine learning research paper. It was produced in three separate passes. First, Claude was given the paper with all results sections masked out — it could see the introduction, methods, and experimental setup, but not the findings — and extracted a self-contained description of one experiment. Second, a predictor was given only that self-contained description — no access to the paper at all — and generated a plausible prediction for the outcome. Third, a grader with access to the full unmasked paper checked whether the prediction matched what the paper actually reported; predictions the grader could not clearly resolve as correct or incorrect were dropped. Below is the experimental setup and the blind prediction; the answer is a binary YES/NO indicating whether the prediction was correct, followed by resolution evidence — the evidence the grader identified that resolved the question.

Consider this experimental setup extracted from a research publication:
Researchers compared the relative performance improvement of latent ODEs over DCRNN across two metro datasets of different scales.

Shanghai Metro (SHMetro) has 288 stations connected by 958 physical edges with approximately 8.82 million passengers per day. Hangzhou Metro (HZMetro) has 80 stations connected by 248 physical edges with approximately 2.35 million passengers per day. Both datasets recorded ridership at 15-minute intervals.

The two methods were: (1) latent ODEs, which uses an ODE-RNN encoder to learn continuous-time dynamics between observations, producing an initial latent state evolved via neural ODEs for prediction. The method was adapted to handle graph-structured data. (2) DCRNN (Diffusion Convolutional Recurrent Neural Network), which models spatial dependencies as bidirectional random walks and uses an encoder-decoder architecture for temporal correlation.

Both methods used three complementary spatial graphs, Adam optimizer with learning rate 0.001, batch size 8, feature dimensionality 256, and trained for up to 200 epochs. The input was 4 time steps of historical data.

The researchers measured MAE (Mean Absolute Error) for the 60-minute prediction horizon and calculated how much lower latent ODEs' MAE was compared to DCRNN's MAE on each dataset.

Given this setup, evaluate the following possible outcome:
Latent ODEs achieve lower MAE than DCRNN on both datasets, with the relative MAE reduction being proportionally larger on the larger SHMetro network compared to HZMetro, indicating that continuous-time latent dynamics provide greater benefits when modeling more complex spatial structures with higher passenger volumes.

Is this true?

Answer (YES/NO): NO